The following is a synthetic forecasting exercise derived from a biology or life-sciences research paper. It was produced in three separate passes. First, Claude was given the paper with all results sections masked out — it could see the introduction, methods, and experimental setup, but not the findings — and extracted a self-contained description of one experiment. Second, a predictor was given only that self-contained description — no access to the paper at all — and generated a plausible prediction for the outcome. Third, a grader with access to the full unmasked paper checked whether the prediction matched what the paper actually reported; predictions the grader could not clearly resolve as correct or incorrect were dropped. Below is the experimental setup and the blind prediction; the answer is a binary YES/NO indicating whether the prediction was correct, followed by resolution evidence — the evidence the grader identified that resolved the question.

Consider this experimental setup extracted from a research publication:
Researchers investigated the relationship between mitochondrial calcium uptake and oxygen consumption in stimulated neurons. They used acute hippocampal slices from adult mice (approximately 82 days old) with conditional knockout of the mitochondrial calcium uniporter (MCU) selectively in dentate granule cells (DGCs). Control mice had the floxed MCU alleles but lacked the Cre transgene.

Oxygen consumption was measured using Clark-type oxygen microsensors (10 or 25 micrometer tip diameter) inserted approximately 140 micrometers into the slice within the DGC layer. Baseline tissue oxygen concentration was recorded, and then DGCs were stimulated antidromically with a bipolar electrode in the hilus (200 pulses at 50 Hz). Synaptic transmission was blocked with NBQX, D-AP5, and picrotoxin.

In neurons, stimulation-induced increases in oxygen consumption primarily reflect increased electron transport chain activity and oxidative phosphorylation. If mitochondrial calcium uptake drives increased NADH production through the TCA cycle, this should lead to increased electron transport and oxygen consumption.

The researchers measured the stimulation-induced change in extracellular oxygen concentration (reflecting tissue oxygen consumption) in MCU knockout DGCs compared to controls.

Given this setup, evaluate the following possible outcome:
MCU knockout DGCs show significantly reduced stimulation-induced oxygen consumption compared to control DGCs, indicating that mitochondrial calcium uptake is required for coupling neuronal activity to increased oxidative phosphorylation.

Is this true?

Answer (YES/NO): NO